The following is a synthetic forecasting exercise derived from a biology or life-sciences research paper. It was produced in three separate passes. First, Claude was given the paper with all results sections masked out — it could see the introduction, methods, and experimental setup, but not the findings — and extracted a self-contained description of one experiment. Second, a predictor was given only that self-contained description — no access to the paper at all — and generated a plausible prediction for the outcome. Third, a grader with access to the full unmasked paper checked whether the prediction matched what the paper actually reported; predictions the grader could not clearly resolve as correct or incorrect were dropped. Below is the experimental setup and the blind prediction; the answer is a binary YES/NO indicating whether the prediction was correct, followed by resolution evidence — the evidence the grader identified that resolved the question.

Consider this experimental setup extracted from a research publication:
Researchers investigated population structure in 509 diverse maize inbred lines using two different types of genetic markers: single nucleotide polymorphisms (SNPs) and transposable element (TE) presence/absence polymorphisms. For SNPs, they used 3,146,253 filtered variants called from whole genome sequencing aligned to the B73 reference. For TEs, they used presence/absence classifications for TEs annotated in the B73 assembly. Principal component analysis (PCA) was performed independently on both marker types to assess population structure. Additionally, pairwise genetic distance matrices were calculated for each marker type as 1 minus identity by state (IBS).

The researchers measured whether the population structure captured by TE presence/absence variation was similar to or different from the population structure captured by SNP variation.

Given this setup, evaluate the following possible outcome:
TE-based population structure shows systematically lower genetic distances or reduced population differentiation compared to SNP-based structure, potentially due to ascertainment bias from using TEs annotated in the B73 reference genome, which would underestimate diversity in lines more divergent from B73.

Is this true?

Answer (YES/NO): NO